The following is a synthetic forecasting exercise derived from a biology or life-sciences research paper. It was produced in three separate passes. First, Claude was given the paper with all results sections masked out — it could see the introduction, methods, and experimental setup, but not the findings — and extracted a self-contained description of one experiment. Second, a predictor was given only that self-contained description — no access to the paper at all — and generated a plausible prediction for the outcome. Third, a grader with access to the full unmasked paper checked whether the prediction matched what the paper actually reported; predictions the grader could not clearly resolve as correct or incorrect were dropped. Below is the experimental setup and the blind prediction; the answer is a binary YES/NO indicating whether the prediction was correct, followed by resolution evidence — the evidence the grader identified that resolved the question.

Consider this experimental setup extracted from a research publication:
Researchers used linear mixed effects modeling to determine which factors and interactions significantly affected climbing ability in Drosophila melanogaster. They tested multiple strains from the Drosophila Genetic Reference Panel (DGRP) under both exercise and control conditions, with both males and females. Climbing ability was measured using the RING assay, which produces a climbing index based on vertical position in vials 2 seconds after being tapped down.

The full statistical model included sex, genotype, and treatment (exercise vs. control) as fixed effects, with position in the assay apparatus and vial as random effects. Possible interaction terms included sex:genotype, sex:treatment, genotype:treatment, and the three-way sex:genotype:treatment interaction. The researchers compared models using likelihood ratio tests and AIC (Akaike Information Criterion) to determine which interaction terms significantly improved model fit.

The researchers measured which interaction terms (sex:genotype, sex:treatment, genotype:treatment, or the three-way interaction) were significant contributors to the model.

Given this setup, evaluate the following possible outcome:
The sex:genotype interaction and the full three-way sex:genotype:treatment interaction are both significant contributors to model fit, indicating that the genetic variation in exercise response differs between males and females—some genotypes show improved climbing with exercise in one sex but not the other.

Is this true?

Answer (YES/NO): NO